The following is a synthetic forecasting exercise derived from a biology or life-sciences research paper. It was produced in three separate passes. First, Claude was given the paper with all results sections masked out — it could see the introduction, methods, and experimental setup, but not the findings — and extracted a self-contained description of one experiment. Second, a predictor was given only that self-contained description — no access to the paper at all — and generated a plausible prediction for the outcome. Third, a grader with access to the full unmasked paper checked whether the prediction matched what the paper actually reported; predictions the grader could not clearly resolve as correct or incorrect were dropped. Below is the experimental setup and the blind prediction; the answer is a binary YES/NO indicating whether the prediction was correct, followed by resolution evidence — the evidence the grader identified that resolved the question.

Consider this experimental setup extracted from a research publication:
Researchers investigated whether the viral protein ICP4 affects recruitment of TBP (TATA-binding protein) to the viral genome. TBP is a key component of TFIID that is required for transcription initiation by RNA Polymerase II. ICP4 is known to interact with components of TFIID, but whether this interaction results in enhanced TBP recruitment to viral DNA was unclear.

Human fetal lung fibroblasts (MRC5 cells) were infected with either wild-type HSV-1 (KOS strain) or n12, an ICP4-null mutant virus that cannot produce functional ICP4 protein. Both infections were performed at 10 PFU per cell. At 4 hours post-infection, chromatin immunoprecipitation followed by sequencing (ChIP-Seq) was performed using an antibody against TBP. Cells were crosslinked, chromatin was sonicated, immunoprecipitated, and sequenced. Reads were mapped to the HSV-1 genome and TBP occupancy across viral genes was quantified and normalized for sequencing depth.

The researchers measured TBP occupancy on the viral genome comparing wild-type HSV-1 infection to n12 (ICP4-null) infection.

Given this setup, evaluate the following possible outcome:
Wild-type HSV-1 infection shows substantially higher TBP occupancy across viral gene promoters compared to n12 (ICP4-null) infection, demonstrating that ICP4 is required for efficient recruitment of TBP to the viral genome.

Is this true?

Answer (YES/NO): YES